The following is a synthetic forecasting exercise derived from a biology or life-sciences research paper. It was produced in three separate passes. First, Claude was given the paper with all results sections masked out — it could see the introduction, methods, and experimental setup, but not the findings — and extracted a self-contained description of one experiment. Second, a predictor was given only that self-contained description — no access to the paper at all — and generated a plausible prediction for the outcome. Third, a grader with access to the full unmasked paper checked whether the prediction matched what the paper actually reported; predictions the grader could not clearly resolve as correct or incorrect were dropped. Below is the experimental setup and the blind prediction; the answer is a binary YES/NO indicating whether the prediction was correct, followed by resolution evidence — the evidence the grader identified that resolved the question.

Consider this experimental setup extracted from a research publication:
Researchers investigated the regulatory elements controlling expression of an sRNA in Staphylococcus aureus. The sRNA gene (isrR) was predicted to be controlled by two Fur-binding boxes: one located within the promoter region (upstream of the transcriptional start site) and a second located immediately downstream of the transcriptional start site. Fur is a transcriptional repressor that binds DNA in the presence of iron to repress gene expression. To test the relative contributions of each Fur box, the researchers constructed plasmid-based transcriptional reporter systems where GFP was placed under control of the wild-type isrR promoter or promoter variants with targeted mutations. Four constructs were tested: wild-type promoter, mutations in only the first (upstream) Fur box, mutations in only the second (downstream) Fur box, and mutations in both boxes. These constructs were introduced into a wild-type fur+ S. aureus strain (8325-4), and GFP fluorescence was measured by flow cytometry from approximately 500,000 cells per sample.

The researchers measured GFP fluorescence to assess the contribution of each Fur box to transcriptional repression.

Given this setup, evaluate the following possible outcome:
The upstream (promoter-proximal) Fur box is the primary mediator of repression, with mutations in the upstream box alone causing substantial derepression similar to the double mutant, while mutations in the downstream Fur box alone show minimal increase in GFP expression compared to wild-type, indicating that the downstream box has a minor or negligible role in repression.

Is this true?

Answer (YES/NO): NO